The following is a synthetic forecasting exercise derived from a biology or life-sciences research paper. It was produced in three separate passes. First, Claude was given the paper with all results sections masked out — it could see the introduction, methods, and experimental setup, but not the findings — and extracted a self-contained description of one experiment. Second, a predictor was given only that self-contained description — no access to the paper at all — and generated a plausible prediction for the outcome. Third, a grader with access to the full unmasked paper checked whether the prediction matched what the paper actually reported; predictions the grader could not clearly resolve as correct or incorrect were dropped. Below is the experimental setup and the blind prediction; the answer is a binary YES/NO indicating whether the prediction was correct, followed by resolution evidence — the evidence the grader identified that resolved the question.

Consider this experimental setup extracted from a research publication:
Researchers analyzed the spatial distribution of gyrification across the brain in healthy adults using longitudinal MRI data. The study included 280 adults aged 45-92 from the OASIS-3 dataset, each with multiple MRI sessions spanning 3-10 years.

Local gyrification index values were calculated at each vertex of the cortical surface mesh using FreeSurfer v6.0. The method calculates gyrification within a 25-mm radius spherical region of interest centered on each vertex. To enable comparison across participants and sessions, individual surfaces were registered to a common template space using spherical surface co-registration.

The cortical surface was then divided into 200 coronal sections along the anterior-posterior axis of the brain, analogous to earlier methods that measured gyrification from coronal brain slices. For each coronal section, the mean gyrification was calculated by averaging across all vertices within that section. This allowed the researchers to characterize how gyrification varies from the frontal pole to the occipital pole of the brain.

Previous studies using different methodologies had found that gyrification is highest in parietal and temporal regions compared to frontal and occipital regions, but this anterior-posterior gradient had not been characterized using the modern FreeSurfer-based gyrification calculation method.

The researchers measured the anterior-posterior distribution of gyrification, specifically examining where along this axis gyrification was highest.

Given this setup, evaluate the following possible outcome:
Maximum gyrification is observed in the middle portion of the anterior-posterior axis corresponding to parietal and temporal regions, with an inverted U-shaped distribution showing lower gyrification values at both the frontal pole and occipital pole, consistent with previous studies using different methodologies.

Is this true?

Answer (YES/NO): NO